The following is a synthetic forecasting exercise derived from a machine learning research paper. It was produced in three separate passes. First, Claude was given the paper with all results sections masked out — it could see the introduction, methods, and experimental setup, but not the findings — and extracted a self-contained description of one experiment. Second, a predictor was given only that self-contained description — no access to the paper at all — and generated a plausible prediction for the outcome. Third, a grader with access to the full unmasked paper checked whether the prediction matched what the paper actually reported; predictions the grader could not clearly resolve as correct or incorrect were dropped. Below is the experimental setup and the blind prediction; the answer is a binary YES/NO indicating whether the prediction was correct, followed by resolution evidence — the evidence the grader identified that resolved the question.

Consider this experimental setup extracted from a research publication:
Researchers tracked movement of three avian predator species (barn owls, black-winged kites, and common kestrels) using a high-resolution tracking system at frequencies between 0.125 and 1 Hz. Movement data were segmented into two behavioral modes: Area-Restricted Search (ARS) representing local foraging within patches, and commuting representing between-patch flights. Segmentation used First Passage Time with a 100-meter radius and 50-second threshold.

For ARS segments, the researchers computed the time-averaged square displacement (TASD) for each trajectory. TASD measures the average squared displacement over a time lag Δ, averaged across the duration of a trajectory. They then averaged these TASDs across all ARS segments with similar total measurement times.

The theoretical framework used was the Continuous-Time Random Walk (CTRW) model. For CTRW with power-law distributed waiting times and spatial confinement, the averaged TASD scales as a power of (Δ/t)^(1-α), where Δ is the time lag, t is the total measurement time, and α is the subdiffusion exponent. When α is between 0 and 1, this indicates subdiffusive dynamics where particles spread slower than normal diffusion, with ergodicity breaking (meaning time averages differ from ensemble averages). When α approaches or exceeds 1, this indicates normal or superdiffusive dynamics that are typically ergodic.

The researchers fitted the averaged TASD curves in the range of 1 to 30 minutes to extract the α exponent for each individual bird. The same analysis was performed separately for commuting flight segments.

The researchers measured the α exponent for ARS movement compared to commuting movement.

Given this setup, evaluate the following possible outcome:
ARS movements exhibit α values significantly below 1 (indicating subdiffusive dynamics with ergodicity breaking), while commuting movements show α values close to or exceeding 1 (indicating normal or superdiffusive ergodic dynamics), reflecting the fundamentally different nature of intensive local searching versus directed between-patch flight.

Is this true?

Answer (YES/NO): YES